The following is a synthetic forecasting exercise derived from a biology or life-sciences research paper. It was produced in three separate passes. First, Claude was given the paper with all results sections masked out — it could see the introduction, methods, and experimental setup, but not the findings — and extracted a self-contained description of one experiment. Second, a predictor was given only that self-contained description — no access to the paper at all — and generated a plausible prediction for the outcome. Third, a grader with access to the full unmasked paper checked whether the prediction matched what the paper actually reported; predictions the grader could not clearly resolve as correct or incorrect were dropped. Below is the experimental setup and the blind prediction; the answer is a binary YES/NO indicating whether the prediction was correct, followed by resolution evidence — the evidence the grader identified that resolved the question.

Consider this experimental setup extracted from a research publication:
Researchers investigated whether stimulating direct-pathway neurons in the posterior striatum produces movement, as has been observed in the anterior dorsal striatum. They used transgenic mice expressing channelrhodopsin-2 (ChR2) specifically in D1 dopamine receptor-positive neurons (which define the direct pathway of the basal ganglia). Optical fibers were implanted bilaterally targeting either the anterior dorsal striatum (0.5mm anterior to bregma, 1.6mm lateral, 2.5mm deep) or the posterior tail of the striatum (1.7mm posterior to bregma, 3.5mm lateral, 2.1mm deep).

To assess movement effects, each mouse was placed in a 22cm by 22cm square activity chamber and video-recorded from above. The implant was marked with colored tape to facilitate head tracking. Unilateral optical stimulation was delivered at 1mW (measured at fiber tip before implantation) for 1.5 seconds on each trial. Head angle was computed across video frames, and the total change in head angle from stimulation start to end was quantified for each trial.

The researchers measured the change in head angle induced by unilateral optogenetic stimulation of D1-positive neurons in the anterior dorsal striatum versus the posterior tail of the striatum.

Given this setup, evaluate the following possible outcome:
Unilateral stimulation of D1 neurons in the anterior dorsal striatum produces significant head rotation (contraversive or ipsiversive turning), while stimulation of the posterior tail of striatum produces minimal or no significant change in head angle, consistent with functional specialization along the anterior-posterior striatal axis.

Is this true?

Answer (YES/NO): YES